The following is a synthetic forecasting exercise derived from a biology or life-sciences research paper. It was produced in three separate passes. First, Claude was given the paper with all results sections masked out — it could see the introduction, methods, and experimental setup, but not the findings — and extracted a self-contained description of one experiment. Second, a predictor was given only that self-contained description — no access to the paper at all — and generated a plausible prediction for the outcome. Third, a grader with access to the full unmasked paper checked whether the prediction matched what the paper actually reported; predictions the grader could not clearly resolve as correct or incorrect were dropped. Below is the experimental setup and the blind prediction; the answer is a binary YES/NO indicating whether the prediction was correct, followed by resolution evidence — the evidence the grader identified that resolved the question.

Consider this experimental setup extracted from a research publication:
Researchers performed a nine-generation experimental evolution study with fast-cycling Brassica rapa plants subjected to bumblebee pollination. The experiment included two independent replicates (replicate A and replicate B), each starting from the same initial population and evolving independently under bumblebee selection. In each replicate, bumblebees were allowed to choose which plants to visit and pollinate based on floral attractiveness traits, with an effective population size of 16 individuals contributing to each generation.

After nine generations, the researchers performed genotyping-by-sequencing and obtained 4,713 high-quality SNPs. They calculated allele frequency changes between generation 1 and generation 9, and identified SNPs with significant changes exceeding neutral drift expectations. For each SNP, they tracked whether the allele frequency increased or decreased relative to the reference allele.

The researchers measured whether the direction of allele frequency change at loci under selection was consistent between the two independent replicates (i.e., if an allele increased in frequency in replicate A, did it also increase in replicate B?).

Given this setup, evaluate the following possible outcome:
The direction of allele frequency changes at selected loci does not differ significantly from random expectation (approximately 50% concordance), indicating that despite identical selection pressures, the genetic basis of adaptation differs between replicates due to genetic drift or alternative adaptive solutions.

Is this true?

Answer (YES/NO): NO